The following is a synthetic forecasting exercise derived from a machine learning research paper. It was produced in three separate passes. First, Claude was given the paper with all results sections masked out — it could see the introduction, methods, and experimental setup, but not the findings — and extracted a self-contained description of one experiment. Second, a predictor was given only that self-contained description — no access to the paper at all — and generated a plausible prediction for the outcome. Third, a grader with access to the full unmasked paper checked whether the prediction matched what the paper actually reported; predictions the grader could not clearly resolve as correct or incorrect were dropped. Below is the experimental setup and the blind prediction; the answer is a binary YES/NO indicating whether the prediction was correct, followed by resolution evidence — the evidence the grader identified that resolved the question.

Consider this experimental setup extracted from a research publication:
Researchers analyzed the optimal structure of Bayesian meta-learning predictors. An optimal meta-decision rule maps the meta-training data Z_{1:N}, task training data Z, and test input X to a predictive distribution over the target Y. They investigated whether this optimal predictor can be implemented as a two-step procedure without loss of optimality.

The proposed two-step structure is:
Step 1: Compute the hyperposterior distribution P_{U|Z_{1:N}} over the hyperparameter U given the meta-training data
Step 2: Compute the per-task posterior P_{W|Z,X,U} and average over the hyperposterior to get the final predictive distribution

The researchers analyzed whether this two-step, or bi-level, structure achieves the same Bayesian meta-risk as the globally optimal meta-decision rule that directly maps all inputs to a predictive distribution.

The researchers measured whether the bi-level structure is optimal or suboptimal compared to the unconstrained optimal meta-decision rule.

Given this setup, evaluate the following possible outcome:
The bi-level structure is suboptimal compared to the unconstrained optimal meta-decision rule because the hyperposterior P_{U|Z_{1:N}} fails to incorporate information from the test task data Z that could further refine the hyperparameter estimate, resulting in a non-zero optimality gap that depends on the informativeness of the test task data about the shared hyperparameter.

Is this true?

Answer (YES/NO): NO